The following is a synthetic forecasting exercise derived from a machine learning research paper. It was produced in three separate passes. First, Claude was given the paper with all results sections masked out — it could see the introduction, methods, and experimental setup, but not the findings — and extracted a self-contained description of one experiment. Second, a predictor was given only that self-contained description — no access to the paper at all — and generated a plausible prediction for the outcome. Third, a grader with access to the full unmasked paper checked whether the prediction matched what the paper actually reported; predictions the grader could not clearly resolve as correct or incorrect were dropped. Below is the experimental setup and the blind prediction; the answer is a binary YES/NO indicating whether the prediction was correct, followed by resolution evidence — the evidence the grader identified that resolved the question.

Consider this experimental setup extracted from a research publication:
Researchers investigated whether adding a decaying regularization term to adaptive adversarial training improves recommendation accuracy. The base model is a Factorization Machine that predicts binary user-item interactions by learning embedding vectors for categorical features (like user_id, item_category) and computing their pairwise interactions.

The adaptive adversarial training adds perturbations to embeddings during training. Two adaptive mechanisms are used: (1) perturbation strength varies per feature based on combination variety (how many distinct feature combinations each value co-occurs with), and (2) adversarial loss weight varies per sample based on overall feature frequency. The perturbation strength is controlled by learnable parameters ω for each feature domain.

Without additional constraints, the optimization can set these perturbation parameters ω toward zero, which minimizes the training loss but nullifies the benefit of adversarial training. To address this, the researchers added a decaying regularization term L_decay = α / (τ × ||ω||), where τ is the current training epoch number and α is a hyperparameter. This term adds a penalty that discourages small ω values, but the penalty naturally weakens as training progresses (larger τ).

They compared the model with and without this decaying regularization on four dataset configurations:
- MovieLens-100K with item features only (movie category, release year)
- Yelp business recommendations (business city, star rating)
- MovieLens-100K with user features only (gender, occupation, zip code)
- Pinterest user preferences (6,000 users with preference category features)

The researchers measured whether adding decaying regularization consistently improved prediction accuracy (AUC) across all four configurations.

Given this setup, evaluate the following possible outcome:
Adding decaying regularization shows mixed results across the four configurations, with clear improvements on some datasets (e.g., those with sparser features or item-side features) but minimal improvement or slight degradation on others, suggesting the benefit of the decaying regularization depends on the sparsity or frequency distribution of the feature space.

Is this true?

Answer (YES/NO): NO